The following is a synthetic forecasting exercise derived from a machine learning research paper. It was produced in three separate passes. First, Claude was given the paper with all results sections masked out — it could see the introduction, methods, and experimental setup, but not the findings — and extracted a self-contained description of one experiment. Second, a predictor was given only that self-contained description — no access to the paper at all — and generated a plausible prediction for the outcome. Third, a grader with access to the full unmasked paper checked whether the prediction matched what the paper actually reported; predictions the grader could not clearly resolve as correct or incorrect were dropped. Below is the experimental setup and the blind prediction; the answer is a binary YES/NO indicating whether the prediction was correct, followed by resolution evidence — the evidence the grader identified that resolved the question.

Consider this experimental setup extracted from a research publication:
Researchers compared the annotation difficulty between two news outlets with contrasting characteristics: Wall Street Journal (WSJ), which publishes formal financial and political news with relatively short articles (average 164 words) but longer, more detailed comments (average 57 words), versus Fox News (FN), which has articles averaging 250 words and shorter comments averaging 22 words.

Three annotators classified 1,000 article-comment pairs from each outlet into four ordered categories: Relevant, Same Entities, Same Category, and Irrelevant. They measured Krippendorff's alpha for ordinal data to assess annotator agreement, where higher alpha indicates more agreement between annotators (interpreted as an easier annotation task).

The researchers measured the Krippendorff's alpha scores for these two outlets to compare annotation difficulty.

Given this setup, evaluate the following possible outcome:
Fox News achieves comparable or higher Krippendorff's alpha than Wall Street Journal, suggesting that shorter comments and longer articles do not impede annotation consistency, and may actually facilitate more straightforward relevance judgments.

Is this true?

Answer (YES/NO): YES